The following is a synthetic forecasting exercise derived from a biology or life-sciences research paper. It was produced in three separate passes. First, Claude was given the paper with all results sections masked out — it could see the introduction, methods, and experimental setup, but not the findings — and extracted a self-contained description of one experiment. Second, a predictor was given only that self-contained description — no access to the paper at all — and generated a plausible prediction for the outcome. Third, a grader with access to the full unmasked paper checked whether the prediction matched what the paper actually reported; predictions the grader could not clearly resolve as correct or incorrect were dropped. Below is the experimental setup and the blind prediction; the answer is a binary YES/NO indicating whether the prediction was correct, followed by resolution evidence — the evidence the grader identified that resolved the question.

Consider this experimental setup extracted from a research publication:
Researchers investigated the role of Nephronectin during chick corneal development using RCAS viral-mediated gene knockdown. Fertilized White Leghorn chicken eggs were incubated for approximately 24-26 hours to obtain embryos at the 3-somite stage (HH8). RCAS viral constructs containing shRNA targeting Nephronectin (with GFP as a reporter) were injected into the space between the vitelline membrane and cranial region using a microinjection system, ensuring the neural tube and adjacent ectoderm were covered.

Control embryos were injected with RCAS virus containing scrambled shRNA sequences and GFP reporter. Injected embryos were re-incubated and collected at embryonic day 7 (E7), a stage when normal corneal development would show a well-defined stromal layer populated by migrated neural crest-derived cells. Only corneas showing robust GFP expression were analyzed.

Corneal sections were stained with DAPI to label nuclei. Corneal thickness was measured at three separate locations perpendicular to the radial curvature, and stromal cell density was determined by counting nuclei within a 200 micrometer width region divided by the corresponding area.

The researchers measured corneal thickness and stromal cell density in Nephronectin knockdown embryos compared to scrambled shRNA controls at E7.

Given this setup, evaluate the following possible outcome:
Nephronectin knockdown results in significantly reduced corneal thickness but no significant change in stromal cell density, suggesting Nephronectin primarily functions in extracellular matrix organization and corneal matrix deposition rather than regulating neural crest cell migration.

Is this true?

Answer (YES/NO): NO